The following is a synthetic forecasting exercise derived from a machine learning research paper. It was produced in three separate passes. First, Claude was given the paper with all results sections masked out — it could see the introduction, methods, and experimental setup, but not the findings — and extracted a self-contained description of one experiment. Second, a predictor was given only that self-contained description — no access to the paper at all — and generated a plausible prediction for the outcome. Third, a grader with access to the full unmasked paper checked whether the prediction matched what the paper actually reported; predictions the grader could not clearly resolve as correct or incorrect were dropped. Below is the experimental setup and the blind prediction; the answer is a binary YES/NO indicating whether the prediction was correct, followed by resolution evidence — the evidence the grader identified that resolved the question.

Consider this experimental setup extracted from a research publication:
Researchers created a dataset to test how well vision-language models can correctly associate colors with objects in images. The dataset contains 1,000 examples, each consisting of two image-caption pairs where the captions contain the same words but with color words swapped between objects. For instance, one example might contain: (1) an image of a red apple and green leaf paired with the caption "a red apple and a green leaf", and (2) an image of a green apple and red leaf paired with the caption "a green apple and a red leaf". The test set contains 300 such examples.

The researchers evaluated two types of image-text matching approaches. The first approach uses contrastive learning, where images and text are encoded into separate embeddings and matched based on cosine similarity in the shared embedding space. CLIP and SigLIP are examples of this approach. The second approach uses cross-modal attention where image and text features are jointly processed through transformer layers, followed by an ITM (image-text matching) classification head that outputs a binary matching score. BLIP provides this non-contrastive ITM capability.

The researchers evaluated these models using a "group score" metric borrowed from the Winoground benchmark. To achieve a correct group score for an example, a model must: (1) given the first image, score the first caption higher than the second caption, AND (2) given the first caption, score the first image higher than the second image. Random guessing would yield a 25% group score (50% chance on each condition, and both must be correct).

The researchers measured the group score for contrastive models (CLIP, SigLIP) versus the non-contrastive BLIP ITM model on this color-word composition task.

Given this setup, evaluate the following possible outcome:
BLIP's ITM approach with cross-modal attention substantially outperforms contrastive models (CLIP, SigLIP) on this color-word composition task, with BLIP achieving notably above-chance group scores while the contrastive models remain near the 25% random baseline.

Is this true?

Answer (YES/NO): YES